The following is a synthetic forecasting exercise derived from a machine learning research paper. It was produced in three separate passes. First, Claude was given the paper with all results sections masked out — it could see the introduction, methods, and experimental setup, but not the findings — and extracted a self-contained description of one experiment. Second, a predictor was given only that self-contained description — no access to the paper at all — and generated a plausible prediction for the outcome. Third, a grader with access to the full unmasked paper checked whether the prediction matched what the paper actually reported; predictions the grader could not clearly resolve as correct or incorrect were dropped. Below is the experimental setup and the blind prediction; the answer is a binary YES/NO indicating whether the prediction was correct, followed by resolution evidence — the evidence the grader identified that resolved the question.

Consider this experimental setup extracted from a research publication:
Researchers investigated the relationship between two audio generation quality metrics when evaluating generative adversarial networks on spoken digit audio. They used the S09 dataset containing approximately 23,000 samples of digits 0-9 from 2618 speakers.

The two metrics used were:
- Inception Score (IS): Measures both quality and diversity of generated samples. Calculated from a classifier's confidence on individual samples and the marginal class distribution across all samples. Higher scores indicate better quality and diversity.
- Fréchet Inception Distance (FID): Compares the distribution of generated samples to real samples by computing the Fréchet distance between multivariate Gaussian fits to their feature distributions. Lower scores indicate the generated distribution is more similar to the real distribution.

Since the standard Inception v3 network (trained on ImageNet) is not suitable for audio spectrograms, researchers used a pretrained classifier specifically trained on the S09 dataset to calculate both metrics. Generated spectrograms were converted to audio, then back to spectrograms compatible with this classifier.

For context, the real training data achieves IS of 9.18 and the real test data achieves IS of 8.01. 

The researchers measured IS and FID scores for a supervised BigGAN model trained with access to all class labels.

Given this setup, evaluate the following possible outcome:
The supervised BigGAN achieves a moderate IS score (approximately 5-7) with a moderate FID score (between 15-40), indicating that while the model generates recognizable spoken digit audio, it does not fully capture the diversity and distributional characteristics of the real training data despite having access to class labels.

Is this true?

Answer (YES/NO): NO